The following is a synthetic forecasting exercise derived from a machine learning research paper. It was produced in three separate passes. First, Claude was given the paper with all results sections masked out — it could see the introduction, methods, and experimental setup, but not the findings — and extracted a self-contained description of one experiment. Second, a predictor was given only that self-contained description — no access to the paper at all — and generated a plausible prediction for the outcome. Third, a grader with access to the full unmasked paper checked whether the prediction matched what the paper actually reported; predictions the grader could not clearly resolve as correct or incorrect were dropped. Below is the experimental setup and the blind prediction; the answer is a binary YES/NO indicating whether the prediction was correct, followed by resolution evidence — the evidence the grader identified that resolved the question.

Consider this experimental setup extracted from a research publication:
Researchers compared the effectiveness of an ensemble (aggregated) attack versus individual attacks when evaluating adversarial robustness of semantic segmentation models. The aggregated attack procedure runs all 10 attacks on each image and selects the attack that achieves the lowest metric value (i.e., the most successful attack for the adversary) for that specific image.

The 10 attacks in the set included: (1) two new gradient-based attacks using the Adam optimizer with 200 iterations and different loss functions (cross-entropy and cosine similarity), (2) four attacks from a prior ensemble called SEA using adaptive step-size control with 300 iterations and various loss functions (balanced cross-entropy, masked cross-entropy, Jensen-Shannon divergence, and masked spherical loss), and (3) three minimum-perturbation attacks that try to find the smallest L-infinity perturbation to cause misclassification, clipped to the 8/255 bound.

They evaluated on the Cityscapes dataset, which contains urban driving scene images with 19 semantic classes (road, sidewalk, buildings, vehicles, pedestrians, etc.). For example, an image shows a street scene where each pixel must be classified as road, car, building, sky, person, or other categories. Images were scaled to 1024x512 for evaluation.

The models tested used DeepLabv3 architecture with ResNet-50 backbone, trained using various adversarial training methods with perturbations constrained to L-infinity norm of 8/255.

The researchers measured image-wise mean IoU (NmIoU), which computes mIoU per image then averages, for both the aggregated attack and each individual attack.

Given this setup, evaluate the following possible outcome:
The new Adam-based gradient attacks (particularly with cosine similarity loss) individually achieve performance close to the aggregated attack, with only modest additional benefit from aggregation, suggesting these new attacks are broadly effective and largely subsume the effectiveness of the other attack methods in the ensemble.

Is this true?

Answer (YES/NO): NO